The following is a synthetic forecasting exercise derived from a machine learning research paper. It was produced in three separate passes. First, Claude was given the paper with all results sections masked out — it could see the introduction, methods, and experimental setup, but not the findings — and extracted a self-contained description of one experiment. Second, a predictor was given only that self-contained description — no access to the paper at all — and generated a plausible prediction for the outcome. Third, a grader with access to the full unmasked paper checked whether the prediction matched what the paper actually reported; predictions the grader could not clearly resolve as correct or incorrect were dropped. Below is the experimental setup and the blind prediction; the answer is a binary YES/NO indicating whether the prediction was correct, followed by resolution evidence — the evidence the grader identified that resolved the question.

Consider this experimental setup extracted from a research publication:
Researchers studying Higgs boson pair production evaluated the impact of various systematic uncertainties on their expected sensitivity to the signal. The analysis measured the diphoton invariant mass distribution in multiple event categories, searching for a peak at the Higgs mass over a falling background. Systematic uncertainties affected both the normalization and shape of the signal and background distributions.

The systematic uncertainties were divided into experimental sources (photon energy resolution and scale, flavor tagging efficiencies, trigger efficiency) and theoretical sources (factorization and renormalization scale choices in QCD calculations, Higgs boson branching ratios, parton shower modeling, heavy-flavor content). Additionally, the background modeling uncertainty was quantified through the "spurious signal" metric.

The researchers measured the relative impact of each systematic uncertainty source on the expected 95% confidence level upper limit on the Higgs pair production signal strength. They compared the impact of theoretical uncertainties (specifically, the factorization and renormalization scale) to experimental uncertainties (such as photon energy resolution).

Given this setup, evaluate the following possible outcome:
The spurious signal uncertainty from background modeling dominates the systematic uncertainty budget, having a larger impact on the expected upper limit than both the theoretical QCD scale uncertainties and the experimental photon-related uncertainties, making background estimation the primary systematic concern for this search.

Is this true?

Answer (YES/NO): NO